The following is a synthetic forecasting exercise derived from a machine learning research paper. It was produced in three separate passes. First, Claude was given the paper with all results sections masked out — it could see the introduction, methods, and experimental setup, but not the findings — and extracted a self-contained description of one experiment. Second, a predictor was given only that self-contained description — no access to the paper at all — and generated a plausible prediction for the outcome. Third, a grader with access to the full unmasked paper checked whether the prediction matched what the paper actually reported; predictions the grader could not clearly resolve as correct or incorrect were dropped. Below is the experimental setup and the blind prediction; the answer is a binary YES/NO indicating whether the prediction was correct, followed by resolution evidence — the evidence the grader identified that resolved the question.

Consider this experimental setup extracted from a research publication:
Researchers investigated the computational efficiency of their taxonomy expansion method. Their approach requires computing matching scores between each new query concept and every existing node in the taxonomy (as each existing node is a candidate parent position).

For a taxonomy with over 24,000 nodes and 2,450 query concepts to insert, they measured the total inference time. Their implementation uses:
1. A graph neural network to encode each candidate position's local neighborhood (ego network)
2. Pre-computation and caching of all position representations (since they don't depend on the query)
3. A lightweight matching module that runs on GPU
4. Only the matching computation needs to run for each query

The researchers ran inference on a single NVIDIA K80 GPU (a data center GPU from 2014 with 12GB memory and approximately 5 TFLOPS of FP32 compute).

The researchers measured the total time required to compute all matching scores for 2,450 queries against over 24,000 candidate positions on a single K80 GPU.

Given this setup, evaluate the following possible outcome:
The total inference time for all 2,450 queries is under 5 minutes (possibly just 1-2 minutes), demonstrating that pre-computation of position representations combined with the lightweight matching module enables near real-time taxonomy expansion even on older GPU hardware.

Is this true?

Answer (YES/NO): NO